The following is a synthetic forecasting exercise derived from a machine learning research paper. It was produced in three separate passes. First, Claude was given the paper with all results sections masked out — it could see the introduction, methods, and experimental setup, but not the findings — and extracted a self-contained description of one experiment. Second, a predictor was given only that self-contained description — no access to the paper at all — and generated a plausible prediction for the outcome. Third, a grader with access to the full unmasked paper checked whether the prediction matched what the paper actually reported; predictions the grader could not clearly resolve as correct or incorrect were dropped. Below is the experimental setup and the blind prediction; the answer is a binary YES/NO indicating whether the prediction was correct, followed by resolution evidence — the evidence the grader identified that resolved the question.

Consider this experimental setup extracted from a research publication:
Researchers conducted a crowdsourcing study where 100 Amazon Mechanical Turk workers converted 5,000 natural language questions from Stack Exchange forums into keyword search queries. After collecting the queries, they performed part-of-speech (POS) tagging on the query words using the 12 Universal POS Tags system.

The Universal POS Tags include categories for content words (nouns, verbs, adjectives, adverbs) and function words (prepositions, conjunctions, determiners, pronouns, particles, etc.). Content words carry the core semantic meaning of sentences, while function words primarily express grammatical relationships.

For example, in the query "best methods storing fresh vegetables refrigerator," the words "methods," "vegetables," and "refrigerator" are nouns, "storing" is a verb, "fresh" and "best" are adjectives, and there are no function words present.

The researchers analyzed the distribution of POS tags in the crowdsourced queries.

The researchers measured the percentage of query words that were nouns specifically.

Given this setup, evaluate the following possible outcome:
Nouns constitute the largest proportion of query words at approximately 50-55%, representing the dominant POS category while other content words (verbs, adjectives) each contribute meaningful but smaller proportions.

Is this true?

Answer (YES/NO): NO